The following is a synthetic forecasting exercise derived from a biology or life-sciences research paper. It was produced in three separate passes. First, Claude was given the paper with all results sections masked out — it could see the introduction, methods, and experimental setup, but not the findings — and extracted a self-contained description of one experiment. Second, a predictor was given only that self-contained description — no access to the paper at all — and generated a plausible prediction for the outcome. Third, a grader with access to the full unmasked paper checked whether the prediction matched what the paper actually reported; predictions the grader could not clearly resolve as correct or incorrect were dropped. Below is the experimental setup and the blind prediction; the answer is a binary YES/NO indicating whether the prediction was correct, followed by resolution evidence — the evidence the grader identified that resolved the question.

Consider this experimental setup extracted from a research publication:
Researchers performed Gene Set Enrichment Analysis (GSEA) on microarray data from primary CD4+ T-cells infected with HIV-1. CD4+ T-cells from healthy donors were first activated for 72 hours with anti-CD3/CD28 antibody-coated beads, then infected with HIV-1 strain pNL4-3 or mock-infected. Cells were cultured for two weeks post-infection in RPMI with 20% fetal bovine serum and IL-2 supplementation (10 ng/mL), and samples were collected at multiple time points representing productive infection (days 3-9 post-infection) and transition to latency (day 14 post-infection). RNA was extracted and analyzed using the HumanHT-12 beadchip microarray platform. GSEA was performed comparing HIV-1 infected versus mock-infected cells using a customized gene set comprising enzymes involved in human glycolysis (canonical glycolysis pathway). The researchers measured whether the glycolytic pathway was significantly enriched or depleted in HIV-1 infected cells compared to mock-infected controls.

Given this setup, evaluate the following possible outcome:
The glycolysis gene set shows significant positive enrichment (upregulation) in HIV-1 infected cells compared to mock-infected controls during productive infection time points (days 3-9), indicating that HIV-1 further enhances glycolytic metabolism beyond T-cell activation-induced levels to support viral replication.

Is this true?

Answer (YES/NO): NO